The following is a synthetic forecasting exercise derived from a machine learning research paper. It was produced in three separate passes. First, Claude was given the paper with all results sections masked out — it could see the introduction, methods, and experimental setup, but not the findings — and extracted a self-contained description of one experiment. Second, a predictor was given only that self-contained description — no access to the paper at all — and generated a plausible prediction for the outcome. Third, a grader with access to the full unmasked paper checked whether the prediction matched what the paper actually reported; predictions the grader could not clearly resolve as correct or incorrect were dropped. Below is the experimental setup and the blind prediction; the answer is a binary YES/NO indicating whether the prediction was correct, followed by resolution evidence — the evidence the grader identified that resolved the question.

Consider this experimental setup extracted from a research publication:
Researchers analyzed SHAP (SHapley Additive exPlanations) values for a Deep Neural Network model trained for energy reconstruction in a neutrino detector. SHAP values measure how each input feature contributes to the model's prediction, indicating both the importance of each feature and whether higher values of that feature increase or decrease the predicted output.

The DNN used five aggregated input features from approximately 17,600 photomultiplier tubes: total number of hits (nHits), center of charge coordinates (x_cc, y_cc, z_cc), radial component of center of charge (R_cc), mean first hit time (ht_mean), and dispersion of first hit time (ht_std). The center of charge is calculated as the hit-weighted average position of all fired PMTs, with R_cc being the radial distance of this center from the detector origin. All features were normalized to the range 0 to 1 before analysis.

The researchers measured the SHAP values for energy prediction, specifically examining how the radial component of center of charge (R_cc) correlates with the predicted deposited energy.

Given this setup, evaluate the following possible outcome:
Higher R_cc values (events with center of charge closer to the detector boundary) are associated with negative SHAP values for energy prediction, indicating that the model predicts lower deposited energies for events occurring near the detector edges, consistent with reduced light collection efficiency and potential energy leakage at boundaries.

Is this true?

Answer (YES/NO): YES